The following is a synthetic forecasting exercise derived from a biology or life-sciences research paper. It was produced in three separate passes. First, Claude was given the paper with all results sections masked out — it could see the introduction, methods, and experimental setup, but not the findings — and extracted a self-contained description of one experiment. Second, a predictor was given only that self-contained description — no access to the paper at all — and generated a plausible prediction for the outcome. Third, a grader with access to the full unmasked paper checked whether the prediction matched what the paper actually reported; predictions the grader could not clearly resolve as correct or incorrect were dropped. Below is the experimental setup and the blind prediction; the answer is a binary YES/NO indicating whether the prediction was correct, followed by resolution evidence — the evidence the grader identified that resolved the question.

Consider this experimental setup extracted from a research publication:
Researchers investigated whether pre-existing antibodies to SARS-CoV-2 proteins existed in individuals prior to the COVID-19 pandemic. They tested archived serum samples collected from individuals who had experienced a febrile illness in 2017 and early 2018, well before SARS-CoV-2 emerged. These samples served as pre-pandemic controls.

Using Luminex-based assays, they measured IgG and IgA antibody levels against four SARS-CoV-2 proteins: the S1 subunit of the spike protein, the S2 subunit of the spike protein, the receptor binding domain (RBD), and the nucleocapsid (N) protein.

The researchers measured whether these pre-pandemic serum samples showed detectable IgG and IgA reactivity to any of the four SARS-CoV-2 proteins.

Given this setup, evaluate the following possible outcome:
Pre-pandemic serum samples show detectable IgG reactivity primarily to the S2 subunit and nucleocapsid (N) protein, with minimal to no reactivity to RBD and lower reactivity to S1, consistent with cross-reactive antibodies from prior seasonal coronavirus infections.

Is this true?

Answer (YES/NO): NO